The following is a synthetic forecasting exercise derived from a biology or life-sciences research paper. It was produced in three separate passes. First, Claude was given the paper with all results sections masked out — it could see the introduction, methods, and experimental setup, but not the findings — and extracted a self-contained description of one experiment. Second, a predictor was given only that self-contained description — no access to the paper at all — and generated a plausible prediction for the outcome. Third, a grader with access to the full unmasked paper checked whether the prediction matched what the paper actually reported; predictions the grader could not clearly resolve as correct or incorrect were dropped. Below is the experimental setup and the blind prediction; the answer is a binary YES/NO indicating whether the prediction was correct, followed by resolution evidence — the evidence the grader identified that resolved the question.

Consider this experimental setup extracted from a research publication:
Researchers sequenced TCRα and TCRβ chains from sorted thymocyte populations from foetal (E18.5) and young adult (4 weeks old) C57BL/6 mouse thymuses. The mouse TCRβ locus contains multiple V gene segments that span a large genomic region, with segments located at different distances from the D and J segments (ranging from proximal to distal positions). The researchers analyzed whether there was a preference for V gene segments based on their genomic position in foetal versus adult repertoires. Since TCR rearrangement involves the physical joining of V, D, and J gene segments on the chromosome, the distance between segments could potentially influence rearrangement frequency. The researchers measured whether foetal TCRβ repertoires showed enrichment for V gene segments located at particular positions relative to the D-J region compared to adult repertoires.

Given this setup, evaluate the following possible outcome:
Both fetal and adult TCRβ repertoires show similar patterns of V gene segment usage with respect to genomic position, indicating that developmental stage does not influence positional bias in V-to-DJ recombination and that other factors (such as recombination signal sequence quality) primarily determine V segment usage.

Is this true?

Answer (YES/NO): NO